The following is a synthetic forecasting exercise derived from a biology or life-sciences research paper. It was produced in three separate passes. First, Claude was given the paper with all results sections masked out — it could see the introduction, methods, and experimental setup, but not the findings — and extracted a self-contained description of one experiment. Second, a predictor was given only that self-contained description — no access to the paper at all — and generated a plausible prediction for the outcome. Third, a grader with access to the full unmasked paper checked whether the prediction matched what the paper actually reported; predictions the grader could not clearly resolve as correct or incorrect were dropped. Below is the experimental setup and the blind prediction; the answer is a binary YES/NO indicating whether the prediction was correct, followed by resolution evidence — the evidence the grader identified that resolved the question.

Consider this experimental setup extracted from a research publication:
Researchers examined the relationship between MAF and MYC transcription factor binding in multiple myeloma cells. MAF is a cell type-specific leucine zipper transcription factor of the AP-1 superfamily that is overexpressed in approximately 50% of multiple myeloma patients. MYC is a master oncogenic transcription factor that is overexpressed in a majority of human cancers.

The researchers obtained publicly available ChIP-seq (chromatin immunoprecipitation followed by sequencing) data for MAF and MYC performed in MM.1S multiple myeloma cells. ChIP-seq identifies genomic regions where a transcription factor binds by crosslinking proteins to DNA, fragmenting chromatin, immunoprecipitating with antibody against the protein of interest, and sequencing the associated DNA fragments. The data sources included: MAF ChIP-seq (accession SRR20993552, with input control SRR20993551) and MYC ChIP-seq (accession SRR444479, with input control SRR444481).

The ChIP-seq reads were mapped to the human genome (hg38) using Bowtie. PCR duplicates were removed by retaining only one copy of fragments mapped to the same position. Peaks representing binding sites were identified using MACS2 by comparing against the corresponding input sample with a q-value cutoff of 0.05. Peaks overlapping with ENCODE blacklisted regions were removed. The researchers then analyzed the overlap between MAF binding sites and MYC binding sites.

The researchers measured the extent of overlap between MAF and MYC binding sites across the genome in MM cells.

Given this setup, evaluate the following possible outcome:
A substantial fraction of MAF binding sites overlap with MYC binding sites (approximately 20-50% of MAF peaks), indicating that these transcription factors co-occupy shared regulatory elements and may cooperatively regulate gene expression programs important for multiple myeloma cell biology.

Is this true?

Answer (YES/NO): NO